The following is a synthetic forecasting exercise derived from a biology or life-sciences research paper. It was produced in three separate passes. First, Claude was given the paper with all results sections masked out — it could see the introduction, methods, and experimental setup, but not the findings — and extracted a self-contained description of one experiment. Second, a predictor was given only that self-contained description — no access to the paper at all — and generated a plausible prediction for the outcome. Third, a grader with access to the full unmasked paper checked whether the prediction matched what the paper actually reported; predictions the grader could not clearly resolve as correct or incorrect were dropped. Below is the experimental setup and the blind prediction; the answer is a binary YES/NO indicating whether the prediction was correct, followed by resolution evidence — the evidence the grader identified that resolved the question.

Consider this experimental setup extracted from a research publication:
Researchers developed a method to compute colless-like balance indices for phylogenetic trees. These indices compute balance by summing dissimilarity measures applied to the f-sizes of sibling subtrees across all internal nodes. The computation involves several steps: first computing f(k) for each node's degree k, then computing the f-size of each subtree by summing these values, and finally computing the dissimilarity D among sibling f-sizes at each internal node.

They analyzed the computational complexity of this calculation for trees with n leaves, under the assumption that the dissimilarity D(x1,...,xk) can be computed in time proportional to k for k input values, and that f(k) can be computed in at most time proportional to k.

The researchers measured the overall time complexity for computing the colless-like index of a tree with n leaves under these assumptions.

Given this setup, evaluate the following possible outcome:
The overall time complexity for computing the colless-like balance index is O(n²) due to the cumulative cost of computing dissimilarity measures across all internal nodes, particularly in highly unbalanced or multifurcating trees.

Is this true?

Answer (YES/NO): NO